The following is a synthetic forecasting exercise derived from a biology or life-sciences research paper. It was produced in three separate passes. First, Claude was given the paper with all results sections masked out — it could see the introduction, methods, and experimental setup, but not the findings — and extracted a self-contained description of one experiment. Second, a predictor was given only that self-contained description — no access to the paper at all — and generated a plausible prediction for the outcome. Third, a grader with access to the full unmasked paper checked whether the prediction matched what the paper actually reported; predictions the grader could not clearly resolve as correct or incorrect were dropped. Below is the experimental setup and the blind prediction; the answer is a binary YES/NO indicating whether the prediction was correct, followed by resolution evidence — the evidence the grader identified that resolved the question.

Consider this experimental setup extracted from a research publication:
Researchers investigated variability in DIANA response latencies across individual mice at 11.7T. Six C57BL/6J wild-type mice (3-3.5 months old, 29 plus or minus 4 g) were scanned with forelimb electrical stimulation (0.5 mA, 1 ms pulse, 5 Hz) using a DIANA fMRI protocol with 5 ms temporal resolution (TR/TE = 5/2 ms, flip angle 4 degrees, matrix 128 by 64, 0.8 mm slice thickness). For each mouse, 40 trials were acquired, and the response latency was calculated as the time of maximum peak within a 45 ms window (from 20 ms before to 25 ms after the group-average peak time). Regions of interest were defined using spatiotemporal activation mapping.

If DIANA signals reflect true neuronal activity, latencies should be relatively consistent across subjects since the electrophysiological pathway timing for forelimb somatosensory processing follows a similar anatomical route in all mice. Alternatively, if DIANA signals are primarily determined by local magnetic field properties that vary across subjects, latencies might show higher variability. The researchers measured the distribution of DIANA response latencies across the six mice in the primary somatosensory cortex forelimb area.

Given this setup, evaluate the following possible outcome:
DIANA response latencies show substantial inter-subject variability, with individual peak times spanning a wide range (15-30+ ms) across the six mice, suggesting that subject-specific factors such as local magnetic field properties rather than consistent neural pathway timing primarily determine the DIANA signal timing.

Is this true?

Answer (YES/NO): YES